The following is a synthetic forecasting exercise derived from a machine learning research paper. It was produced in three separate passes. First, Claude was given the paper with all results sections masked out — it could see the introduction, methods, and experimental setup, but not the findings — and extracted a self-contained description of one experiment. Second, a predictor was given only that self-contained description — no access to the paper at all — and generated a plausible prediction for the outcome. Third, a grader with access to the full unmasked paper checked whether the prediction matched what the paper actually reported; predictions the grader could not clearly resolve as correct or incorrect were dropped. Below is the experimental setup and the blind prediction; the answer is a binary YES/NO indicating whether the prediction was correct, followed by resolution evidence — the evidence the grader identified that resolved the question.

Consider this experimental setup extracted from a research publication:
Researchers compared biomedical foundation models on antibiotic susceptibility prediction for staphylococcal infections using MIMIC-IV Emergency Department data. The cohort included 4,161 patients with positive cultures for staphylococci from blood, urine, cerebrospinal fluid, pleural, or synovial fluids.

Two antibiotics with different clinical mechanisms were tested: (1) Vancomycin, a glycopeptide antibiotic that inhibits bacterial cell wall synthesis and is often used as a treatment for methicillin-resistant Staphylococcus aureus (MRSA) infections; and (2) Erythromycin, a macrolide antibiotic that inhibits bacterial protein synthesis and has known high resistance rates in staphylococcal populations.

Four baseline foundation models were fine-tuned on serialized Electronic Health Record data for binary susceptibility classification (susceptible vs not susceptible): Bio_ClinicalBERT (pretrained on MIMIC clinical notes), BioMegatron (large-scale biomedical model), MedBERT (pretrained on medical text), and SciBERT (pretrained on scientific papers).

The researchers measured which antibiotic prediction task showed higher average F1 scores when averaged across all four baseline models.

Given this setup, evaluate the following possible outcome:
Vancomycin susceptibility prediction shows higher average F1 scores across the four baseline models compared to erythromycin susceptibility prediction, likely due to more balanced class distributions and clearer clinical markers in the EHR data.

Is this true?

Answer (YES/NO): YES